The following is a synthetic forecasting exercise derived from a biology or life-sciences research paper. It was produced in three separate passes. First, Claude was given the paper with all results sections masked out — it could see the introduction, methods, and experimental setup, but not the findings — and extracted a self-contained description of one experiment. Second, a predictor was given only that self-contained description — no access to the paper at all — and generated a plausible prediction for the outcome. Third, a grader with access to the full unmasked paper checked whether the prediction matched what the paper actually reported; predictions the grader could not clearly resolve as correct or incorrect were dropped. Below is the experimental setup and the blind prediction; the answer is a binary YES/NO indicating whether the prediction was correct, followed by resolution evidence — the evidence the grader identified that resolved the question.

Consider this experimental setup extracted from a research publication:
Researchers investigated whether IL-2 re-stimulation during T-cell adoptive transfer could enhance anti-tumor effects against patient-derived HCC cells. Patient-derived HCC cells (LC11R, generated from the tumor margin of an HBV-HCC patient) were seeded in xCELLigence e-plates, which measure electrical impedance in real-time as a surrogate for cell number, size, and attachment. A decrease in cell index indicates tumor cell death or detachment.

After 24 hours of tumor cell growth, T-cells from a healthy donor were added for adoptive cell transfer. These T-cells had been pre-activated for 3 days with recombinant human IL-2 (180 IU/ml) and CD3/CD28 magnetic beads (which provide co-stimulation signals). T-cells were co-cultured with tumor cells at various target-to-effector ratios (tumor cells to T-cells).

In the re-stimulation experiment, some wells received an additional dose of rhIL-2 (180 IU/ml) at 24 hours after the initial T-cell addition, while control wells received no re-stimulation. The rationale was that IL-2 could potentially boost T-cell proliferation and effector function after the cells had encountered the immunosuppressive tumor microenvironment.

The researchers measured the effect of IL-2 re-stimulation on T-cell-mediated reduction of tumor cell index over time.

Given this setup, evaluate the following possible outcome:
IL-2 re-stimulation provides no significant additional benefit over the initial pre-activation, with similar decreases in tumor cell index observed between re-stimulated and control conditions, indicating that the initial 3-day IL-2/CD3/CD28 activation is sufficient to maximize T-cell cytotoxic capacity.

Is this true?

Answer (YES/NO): NO